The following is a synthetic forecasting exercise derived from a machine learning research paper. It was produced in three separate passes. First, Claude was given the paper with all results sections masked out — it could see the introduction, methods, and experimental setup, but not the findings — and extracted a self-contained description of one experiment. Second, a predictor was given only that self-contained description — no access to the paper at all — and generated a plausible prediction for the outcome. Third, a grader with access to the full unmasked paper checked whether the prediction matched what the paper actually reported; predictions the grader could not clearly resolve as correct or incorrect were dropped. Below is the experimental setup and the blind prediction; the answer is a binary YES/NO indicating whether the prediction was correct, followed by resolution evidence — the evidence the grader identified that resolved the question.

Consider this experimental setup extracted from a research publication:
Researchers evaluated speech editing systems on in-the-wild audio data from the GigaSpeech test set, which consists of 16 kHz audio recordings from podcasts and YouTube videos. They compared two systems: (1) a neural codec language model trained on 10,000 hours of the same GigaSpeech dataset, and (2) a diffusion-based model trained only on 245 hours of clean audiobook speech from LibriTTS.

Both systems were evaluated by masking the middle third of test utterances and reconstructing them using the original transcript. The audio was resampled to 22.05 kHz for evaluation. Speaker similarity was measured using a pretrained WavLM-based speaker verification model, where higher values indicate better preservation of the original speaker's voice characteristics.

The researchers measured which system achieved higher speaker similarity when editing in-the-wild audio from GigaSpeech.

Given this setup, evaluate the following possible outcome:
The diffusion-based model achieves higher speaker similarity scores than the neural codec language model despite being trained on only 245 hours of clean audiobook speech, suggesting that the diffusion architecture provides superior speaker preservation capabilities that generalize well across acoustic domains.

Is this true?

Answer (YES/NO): NO